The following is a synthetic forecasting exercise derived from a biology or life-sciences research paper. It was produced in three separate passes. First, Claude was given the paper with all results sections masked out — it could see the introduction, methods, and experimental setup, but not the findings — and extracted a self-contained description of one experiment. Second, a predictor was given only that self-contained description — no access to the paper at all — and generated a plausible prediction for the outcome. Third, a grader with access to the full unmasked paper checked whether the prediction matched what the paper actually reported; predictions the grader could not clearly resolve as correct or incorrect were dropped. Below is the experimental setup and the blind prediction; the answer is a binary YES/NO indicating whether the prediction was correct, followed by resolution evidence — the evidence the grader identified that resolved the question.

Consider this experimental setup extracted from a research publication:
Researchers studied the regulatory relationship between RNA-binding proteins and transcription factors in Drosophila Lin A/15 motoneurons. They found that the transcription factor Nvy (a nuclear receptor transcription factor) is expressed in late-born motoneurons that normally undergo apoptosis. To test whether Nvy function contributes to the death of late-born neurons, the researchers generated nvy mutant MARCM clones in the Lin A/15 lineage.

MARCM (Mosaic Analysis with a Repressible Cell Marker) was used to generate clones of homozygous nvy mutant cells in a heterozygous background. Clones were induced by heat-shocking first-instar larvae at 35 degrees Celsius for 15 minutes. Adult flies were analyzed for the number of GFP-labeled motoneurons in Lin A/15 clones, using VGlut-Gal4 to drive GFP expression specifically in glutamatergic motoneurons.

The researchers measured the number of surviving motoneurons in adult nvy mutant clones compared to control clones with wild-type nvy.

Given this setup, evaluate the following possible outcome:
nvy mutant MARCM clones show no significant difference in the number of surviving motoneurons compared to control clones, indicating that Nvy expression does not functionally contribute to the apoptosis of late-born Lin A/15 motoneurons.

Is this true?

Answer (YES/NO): NO